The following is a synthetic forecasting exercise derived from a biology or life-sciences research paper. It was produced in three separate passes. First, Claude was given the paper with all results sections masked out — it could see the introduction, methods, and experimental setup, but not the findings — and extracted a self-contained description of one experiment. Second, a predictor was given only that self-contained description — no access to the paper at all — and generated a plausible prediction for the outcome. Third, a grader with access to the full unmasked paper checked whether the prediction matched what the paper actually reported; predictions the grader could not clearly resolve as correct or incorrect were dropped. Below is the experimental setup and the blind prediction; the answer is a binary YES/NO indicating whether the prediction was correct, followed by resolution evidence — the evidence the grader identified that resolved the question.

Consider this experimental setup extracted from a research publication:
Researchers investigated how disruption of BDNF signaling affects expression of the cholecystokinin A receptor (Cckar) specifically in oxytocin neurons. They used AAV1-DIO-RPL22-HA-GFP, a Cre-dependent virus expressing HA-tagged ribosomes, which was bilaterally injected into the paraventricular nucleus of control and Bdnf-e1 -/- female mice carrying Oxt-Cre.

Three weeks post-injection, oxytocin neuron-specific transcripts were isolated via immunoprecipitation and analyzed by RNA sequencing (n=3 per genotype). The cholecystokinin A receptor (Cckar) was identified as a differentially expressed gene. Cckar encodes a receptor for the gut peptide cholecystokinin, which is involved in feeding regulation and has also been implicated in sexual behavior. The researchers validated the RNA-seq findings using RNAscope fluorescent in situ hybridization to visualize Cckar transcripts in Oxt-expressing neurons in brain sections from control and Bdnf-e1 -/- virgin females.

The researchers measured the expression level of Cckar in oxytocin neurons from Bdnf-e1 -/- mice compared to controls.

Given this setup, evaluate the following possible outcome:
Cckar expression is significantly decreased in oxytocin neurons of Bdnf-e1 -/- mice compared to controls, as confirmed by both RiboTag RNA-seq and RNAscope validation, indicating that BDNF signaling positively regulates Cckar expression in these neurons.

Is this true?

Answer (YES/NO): YES